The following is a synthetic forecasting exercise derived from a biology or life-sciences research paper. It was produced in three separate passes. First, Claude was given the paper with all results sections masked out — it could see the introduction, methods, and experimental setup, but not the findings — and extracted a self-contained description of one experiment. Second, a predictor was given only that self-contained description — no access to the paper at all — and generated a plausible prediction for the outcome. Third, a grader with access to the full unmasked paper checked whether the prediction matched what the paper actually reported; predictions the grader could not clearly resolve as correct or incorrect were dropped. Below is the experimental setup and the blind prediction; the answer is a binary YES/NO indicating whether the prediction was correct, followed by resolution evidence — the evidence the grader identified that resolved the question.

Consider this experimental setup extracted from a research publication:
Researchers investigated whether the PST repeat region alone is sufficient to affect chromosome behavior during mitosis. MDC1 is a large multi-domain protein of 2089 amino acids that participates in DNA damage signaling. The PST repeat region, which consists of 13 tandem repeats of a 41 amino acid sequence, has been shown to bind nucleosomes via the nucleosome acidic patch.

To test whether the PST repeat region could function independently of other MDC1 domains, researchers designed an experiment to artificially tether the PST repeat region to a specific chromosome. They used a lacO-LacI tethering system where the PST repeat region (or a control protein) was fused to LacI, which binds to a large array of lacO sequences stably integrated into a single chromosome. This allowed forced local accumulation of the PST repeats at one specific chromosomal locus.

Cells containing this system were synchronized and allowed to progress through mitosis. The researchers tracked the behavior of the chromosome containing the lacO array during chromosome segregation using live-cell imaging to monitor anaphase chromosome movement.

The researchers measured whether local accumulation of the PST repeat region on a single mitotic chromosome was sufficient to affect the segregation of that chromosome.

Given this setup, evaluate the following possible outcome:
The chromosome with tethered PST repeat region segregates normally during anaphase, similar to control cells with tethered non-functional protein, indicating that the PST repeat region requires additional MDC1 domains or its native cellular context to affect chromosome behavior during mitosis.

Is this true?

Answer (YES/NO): NO